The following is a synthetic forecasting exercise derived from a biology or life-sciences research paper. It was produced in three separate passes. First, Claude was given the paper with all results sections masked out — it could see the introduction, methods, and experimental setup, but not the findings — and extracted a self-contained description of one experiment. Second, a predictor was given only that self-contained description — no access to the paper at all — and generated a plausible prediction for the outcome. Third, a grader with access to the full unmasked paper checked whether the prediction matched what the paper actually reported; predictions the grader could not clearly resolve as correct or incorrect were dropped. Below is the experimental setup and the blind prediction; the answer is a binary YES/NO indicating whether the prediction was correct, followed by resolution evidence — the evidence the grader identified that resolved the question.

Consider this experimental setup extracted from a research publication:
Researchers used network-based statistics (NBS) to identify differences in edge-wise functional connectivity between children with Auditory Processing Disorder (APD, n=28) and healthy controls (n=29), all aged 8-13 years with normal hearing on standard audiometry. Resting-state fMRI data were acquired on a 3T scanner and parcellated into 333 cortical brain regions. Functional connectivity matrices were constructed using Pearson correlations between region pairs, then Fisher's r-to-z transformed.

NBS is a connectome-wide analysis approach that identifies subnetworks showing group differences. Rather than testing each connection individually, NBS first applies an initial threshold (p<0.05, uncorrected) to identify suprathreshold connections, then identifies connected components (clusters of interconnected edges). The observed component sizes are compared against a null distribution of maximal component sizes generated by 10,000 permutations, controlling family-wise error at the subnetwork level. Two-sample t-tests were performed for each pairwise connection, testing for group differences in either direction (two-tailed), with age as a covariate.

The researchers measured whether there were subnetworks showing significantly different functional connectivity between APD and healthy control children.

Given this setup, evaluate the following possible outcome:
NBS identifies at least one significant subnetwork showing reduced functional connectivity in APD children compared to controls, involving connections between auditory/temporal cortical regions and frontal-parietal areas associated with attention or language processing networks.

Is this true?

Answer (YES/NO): NO